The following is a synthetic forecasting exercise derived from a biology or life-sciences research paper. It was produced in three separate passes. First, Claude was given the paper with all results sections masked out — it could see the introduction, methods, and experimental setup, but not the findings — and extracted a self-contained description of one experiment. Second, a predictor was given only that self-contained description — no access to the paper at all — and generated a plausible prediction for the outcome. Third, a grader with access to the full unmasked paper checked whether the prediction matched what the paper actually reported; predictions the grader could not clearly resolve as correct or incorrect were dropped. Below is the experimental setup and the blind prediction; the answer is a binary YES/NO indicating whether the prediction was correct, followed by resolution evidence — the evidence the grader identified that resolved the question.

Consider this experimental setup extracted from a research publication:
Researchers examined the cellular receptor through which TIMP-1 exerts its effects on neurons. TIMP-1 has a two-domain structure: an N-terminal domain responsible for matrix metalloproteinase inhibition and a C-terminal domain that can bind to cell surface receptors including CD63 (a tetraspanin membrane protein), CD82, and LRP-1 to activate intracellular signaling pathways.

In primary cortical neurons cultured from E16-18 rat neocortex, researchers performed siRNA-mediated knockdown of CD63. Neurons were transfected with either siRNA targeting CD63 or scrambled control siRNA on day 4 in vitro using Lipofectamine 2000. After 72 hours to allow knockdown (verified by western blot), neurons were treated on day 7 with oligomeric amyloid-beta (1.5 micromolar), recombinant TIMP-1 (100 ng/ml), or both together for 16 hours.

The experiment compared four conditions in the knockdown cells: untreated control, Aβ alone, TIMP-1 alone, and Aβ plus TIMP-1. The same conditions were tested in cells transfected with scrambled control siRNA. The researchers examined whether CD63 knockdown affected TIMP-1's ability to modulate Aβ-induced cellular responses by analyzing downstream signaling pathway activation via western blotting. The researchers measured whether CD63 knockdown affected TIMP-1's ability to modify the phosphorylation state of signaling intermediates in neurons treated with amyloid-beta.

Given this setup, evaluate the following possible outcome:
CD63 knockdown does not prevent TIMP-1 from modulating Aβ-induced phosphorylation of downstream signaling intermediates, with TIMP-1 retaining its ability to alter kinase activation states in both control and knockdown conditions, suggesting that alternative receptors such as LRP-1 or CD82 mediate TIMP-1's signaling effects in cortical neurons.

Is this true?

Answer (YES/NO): NO